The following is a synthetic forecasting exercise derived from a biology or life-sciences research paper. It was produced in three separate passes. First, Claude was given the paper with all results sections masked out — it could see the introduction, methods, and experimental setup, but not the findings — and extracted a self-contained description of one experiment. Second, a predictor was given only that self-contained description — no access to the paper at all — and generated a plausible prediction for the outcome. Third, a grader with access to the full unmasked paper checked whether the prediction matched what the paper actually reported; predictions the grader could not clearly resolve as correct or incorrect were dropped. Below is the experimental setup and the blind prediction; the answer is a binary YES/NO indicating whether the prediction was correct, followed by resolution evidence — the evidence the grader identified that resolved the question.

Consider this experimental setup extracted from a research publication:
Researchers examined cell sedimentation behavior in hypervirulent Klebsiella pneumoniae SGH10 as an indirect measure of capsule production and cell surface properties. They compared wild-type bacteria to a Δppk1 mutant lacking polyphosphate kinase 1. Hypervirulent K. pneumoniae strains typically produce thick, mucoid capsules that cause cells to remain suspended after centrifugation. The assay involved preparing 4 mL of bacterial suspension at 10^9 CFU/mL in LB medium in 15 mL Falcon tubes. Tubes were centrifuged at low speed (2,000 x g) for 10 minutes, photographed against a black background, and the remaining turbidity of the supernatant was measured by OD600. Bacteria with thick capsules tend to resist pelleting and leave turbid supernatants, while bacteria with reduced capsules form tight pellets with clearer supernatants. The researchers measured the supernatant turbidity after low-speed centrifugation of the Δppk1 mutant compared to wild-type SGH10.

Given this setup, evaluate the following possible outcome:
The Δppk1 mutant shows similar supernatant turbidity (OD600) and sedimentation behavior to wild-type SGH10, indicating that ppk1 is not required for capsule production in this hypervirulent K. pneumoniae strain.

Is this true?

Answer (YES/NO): NO